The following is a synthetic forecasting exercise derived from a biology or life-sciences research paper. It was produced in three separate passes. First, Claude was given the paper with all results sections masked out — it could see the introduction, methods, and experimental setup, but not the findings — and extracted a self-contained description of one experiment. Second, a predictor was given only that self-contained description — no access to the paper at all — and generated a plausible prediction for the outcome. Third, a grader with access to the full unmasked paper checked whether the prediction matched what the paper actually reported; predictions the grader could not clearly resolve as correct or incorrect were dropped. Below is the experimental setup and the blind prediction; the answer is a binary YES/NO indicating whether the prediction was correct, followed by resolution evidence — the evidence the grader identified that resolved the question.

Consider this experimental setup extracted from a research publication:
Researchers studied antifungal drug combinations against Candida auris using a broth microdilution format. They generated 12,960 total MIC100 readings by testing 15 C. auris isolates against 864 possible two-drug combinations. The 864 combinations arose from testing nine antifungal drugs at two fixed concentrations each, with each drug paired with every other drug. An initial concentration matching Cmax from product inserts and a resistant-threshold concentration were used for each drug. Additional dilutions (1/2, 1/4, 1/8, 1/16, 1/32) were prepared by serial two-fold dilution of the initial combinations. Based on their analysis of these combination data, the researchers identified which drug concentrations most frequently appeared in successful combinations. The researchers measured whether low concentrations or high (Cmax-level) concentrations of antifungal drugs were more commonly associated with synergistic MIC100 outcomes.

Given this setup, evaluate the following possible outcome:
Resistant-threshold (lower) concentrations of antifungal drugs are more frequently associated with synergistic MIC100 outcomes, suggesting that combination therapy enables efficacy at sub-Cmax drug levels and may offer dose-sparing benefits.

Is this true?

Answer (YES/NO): YES